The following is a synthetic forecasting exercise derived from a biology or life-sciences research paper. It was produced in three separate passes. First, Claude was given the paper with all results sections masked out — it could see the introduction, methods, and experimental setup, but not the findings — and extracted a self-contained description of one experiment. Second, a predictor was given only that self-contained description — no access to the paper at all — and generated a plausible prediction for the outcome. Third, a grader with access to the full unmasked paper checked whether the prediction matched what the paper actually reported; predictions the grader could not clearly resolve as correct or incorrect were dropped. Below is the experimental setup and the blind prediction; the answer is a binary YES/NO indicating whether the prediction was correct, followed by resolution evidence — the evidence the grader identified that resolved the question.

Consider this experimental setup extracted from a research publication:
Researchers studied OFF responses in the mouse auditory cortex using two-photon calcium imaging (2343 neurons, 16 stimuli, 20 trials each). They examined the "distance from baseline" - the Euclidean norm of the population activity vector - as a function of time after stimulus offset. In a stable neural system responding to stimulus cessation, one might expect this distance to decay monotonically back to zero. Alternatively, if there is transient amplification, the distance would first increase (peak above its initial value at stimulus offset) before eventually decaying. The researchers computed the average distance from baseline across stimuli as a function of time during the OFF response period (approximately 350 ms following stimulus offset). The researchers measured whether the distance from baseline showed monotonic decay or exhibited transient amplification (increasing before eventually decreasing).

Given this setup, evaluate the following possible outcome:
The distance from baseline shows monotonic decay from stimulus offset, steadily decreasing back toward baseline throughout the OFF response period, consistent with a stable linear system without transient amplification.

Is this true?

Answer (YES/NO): NO